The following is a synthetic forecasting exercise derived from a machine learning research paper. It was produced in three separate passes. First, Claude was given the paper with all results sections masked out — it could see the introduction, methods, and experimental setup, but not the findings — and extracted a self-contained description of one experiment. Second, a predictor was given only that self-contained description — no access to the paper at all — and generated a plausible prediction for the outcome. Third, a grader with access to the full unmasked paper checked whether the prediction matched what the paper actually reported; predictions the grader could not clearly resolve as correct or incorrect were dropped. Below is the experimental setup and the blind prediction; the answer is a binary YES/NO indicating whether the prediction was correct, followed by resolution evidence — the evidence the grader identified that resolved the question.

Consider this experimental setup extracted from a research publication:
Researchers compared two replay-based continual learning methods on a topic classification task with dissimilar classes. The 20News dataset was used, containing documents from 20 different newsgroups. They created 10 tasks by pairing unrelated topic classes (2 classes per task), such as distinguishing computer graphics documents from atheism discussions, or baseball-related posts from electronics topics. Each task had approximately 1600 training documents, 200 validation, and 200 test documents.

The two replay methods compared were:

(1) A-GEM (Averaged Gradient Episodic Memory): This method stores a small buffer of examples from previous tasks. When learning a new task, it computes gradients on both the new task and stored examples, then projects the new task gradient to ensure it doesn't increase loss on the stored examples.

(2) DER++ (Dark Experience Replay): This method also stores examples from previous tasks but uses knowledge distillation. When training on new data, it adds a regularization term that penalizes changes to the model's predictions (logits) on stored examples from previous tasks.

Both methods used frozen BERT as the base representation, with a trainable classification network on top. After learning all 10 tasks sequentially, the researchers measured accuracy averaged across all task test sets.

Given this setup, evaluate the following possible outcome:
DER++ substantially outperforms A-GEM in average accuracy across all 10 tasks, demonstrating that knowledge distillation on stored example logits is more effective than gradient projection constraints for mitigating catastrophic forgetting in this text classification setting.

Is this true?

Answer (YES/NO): NO